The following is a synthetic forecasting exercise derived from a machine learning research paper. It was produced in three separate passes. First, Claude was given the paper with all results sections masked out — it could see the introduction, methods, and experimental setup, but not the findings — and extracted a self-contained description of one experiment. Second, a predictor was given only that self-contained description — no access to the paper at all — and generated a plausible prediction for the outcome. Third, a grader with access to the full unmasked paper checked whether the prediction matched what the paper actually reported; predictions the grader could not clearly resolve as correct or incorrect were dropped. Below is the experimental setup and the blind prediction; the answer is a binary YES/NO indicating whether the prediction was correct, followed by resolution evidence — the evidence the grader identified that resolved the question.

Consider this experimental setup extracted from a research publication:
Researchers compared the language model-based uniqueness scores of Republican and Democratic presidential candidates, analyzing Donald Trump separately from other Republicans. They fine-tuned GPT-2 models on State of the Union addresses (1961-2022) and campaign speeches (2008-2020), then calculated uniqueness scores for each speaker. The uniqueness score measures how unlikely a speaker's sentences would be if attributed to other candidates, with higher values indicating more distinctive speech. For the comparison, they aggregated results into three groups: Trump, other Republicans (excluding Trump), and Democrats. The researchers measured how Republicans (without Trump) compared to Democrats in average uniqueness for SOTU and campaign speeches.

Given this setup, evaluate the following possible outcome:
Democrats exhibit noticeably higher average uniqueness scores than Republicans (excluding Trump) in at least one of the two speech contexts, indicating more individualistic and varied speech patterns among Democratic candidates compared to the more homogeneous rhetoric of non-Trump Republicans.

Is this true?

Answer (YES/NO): NO